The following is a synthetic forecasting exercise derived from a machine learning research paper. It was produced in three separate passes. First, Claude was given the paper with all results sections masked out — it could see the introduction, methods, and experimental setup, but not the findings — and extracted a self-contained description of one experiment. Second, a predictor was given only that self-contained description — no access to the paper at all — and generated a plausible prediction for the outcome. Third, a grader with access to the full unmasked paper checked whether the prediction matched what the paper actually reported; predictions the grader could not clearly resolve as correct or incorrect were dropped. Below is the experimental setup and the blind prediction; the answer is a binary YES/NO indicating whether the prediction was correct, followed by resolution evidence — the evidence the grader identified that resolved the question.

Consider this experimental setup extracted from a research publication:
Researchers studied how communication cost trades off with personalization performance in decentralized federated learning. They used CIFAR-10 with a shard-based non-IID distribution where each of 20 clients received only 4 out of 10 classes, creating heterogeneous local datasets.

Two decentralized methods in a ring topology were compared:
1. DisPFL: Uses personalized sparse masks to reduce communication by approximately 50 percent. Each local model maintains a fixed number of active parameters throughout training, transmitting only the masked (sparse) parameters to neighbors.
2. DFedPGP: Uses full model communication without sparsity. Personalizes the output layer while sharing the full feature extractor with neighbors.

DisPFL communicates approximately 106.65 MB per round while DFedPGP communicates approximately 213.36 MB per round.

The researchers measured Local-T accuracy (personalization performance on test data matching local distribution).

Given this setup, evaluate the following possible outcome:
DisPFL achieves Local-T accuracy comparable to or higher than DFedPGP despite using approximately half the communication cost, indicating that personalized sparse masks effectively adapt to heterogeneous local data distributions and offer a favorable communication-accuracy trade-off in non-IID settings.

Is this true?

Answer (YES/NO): YES